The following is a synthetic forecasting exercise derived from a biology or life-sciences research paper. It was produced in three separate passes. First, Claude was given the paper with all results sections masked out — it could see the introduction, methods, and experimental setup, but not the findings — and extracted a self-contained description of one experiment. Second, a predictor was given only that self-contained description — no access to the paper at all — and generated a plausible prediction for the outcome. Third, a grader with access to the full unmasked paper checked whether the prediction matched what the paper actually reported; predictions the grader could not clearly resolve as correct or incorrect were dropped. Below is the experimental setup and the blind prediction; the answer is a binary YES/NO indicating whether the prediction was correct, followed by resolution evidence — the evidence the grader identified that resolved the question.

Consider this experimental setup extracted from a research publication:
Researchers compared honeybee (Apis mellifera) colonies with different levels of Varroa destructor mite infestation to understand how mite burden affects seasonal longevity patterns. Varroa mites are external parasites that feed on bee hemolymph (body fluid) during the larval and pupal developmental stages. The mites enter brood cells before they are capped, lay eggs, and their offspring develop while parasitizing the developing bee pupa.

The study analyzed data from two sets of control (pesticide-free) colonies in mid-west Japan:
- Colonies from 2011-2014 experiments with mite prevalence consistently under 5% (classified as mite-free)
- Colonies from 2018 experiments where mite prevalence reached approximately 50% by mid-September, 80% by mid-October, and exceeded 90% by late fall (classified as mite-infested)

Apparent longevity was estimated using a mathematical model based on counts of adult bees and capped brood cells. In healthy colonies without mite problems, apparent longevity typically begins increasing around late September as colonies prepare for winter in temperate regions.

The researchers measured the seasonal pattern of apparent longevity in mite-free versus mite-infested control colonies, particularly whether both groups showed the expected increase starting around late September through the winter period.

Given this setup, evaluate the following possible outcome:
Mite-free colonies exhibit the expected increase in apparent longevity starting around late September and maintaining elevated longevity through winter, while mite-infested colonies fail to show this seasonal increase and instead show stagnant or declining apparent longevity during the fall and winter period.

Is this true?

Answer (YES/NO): YES